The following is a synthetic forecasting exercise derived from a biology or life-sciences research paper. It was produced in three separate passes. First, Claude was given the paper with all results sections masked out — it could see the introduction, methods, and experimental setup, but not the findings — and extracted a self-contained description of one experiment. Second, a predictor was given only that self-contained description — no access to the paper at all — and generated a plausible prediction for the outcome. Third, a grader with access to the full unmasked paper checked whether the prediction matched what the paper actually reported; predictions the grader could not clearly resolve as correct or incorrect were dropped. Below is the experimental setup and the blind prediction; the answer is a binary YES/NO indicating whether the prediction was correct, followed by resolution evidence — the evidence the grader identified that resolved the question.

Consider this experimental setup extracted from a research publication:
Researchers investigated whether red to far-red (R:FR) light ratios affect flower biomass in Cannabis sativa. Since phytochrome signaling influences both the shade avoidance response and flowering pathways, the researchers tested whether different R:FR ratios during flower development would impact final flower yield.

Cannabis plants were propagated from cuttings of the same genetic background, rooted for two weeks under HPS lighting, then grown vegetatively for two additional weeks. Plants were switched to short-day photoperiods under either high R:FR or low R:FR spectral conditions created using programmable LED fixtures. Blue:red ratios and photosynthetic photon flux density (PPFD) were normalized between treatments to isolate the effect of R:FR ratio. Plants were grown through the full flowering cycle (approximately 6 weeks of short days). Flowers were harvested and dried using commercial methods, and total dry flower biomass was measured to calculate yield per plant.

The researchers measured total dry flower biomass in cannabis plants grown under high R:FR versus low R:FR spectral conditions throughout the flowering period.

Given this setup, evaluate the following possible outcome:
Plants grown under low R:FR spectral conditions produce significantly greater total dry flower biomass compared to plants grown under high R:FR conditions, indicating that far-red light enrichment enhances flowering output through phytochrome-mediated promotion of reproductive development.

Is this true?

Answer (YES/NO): NO